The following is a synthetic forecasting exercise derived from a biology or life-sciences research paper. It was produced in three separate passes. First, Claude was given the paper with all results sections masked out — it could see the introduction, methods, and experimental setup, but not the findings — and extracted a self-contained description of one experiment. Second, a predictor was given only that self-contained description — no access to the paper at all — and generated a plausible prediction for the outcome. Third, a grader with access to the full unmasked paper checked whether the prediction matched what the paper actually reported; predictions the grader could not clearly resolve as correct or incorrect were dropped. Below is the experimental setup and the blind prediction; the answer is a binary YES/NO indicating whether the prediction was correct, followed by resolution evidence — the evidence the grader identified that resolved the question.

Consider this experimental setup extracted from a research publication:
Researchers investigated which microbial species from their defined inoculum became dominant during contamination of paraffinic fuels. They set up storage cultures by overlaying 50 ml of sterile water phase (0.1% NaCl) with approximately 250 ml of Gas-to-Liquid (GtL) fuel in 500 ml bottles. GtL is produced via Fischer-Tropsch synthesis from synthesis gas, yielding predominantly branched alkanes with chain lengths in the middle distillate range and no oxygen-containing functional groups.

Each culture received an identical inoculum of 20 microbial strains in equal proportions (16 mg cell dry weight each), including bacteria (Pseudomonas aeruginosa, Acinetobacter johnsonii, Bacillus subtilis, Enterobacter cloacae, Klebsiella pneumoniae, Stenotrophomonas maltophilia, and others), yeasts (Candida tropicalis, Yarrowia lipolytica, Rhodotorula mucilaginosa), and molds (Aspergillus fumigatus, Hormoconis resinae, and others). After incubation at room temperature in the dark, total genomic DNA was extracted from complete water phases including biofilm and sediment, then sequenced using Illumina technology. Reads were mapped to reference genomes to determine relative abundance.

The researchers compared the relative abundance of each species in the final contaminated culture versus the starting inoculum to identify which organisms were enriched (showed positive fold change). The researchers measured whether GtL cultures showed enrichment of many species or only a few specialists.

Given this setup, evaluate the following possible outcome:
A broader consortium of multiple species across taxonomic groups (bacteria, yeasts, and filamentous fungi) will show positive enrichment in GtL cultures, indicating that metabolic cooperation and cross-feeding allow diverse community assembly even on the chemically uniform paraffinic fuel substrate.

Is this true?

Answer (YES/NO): NO